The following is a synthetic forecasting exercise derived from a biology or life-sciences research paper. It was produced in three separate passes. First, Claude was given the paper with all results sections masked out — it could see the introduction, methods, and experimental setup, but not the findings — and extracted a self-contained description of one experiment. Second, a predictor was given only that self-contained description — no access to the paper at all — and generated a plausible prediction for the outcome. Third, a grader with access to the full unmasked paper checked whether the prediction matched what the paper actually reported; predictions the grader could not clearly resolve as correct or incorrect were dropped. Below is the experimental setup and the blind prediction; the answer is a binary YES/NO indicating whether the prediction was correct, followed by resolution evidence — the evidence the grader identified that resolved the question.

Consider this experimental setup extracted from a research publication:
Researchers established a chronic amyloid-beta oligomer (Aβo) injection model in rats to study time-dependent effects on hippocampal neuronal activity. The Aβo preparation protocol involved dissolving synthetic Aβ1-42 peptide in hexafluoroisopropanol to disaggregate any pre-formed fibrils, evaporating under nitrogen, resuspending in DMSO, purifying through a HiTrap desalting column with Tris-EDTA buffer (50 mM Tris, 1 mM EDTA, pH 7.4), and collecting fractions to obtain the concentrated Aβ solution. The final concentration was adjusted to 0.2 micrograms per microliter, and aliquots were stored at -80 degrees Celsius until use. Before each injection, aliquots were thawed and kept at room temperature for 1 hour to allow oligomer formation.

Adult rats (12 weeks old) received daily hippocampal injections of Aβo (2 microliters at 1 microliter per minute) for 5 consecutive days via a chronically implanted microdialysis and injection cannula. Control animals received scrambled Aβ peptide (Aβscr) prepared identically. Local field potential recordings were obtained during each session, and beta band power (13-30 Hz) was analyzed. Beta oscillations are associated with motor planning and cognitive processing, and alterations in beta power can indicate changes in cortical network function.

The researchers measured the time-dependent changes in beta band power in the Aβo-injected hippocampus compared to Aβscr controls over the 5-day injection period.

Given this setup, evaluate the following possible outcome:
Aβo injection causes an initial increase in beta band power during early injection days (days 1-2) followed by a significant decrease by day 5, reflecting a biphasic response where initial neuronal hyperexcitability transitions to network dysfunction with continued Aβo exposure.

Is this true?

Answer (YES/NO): NO